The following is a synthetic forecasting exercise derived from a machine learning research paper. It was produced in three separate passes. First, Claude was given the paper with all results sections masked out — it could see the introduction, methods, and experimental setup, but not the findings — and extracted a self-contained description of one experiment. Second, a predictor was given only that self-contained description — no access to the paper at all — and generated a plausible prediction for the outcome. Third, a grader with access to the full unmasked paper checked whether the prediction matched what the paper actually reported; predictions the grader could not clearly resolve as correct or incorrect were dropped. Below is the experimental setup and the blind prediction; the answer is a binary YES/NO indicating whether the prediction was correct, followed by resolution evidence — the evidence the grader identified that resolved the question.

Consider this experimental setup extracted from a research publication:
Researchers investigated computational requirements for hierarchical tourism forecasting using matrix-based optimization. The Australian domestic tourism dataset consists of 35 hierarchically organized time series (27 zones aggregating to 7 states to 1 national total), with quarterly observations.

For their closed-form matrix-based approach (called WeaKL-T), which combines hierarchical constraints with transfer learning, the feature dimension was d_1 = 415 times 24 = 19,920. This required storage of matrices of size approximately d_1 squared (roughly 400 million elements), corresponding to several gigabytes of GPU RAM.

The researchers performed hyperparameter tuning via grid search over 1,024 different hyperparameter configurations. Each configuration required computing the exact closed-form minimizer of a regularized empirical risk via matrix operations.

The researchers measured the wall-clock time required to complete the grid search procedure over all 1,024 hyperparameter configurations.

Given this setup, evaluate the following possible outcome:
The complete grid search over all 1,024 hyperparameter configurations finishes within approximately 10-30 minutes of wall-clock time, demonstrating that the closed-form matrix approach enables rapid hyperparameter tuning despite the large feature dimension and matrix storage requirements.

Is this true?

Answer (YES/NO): NO